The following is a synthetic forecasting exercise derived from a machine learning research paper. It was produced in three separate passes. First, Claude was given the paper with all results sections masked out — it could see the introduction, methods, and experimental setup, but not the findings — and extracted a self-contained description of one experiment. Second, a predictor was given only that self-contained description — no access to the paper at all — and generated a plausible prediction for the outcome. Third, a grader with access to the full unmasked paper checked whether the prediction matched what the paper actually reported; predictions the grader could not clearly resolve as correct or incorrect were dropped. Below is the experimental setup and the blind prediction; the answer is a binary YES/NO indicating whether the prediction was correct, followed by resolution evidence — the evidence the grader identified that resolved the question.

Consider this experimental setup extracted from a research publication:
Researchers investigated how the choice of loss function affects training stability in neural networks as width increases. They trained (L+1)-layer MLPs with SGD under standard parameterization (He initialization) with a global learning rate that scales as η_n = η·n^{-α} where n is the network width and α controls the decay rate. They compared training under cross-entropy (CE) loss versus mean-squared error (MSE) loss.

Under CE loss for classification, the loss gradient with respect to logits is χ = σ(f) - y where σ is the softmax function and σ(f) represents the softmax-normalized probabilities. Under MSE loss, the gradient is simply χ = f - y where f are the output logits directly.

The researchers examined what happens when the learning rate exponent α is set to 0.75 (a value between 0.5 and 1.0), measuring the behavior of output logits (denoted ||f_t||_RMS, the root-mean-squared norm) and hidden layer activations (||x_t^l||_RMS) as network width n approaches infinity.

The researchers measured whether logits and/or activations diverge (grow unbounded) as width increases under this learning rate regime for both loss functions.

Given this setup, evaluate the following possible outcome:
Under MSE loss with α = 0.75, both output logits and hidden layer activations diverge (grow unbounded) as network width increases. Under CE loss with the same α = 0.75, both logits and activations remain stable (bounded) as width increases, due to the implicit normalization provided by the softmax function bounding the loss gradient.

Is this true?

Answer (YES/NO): NO